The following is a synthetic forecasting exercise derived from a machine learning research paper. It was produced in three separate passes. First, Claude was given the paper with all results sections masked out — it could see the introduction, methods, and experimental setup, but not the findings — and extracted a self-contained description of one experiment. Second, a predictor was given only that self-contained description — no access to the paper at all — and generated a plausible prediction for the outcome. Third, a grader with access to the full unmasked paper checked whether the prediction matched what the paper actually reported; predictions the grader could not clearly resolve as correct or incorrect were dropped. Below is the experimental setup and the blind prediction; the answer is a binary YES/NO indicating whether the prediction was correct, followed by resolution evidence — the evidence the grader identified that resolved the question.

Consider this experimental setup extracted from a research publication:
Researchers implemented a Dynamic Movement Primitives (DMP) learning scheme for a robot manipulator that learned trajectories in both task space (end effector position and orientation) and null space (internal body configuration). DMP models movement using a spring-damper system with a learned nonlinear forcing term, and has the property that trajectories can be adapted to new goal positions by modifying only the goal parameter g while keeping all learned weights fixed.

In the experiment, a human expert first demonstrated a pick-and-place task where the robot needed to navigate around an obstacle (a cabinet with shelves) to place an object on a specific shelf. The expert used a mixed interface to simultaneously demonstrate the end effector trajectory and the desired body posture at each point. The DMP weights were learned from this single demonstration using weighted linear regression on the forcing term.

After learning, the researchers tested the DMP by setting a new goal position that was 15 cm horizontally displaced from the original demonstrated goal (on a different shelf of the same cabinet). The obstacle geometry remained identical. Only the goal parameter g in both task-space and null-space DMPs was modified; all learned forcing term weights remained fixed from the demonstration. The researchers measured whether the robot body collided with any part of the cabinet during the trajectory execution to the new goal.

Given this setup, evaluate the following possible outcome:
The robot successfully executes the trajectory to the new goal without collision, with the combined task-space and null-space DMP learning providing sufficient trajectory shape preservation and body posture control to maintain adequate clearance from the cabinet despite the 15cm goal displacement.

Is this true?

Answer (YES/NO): YES